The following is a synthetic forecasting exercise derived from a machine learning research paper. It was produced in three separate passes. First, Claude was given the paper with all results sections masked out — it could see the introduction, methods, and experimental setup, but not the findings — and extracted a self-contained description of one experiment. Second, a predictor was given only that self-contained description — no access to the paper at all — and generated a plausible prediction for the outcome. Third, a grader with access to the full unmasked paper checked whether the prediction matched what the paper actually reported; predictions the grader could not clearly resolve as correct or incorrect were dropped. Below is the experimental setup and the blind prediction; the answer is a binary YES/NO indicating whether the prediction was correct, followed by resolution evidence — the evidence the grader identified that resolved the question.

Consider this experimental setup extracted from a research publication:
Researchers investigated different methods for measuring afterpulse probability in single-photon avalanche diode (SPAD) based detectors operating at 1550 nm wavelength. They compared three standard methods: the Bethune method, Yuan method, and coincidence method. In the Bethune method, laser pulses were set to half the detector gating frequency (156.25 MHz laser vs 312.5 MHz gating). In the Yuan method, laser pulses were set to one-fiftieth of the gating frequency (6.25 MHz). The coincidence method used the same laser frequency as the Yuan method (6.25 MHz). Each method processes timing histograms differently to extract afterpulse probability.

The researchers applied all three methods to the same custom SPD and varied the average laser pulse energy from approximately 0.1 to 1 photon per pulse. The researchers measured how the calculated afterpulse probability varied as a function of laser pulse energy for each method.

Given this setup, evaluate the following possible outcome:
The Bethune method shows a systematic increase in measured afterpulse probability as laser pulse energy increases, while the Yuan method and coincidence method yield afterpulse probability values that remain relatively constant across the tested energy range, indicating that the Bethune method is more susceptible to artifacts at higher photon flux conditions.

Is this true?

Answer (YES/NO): NO